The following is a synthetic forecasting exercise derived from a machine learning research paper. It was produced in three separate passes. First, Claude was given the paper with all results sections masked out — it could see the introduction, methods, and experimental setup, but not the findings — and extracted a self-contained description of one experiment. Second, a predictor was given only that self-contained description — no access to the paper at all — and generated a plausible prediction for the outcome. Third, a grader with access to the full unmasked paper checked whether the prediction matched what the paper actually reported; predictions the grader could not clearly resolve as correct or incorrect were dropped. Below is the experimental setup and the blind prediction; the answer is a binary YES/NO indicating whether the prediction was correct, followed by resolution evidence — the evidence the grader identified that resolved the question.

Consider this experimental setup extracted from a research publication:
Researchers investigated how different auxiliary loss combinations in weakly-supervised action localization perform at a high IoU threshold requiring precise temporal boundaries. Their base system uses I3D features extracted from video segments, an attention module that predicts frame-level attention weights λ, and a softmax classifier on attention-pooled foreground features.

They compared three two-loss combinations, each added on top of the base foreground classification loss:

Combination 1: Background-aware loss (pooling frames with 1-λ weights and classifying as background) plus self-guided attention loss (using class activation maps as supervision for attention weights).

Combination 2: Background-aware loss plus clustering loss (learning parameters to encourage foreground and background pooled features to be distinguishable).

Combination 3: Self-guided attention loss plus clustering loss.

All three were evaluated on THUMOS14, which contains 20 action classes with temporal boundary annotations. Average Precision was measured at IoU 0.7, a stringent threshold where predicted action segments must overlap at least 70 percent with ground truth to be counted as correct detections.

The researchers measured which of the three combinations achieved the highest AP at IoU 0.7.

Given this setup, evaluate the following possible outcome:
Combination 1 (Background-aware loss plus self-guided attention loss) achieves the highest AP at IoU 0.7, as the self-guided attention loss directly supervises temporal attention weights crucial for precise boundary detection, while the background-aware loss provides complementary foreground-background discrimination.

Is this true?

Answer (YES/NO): YES